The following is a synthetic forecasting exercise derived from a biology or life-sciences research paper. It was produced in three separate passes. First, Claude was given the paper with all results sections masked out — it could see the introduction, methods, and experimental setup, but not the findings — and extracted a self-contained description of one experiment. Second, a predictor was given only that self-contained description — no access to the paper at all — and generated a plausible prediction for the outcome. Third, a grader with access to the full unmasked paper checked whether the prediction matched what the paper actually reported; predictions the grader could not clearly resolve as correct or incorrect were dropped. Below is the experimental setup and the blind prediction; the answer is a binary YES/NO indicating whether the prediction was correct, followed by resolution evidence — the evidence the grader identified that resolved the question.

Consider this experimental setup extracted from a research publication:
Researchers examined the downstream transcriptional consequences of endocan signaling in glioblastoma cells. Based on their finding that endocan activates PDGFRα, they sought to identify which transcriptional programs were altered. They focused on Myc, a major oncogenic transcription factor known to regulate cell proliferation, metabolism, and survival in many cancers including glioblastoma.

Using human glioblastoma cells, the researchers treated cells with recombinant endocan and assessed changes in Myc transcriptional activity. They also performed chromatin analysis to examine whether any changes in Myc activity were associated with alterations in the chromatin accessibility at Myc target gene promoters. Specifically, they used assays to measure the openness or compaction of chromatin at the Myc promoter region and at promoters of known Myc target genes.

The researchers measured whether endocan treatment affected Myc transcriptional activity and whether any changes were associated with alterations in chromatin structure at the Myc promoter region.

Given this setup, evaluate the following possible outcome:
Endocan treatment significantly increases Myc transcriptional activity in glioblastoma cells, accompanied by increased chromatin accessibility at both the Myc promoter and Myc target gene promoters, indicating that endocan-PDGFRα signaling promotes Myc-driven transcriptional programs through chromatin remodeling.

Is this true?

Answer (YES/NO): NO